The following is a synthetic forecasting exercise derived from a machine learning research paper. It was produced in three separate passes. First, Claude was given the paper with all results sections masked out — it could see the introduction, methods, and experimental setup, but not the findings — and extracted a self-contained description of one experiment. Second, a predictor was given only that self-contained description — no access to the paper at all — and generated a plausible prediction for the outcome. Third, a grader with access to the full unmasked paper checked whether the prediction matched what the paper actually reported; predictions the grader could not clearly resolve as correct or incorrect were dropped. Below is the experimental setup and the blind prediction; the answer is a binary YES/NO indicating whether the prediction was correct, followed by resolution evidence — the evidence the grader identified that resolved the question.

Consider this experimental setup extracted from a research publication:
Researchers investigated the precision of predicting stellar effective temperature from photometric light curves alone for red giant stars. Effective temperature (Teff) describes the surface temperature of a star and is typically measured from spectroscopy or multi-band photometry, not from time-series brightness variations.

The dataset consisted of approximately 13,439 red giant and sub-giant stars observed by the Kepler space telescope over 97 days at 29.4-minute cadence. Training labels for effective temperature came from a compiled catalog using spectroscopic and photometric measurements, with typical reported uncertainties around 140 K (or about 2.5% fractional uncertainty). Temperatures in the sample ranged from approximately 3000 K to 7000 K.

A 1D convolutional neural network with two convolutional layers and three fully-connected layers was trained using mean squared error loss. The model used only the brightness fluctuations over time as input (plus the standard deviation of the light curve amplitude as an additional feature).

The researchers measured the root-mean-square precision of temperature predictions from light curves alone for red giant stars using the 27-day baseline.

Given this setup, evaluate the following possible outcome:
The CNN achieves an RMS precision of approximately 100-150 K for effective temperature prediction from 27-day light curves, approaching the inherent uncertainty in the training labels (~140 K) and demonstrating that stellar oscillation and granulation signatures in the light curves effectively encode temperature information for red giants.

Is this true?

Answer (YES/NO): NO